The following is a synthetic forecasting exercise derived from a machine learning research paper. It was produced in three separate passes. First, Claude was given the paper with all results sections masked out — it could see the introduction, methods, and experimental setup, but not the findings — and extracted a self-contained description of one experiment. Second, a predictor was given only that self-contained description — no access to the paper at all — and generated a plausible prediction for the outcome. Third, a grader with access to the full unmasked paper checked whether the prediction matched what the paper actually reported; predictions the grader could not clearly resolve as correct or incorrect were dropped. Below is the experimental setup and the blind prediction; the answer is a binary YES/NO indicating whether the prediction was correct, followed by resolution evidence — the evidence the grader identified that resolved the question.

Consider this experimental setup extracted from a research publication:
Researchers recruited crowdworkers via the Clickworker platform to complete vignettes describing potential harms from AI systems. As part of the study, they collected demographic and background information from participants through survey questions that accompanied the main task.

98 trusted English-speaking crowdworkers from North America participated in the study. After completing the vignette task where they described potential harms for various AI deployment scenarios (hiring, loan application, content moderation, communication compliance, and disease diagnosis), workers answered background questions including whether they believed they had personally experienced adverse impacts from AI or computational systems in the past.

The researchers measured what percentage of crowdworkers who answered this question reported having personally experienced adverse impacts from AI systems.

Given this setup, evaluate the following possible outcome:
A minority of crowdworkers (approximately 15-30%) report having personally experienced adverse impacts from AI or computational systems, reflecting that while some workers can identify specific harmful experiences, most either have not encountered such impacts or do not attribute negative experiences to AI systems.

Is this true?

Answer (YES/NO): YES